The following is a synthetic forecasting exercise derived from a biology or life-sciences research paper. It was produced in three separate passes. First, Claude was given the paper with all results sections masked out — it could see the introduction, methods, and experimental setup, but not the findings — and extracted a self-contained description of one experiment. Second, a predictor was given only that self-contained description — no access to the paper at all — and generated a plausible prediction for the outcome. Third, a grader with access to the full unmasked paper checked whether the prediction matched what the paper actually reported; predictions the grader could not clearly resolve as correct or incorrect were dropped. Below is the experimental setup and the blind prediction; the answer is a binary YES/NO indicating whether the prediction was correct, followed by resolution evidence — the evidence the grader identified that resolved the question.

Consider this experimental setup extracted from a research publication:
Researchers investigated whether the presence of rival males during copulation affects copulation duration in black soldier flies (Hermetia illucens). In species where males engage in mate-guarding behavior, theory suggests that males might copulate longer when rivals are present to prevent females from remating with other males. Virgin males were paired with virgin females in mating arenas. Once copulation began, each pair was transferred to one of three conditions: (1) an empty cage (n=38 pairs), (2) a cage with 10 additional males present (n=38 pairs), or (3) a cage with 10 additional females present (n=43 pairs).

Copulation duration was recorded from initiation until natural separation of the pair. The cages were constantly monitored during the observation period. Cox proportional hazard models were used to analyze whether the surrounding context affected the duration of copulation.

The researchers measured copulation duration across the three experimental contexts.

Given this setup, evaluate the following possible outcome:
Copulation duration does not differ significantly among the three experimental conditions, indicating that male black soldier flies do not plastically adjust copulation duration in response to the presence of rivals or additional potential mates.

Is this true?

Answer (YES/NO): YES